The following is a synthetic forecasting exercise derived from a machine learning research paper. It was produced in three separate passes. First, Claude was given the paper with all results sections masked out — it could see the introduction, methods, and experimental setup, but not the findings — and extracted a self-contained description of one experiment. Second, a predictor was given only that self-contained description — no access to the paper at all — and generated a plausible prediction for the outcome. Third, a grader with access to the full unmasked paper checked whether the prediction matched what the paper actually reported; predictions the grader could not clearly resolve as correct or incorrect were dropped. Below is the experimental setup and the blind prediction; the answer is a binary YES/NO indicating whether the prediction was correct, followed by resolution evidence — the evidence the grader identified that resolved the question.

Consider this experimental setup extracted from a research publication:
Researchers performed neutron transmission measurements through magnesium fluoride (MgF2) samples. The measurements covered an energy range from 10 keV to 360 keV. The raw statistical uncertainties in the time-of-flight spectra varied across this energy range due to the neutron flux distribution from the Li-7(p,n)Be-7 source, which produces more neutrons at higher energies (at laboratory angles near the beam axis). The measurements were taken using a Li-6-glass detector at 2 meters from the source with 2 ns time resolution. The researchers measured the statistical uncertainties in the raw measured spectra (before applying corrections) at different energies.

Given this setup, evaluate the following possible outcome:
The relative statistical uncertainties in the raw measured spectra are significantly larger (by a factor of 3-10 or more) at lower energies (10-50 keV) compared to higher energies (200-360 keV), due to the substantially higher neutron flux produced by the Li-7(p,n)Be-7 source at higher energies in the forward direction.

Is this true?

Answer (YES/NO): YES